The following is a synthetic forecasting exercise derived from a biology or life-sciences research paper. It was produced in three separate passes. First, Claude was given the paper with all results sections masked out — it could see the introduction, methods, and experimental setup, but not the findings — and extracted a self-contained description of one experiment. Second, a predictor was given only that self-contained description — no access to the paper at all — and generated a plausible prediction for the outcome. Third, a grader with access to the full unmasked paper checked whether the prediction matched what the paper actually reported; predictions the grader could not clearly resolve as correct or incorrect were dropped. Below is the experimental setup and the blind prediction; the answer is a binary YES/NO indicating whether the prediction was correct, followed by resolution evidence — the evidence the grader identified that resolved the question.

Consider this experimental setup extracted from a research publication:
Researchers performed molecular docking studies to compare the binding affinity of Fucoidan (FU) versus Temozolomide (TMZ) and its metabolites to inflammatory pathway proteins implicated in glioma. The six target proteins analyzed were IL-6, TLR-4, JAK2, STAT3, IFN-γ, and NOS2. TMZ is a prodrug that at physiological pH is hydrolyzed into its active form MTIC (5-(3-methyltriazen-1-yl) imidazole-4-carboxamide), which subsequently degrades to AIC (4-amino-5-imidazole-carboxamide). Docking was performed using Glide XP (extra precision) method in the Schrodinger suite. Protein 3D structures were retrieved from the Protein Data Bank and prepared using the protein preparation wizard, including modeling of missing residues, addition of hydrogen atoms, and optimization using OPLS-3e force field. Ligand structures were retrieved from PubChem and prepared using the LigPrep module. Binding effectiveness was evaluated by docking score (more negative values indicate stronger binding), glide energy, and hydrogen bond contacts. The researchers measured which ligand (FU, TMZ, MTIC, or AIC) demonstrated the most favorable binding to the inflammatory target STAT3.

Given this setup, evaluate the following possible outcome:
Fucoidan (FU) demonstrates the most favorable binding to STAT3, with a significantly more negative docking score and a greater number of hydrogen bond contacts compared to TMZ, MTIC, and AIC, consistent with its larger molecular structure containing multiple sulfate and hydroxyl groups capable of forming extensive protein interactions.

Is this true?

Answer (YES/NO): NO